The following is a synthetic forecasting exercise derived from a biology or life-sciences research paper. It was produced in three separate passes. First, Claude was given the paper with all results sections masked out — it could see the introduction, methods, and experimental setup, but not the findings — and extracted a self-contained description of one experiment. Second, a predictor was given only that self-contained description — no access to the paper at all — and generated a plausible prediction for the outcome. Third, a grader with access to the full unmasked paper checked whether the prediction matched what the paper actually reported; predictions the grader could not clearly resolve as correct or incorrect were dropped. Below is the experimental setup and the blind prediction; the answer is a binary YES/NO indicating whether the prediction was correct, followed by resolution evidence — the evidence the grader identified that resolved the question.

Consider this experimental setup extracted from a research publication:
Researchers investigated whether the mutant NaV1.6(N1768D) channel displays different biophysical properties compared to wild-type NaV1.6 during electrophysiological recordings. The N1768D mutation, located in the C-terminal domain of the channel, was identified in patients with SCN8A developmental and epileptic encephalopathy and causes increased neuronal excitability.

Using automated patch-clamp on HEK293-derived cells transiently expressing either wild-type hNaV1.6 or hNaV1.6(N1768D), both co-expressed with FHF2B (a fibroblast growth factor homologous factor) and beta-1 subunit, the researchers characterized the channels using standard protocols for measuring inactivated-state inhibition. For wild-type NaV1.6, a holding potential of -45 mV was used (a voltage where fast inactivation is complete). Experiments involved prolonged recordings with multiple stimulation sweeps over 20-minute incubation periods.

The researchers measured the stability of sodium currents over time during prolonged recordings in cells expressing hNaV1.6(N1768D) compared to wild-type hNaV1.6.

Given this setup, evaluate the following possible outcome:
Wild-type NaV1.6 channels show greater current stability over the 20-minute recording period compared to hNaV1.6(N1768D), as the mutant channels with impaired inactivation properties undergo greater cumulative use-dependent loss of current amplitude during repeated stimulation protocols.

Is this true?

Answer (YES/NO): YES